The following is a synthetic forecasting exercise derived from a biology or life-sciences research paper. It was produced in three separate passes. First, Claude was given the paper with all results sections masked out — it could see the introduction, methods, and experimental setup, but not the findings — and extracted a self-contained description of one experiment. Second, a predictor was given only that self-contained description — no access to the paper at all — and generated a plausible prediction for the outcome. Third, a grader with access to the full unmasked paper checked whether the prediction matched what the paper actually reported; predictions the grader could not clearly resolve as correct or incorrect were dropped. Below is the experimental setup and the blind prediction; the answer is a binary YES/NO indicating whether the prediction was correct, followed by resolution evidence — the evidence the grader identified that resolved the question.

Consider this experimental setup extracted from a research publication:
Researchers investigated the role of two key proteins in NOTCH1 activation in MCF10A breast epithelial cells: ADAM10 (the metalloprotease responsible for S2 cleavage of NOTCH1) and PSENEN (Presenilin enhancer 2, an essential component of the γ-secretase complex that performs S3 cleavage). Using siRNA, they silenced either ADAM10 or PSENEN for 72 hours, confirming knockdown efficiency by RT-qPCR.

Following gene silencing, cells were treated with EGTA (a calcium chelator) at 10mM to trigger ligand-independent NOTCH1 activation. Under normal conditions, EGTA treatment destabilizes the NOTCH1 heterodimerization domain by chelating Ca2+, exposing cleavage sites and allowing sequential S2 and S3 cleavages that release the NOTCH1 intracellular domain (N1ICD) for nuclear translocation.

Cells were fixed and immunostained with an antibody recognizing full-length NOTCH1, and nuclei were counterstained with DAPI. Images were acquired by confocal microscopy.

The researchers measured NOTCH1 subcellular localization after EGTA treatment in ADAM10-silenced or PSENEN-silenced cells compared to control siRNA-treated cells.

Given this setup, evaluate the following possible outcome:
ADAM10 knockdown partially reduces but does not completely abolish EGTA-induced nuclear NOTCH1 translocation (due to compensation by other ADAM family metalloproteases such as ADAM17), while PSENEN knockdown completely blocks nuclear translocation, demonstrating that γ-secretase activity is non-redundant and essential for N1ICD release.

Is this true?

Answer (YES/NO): NO